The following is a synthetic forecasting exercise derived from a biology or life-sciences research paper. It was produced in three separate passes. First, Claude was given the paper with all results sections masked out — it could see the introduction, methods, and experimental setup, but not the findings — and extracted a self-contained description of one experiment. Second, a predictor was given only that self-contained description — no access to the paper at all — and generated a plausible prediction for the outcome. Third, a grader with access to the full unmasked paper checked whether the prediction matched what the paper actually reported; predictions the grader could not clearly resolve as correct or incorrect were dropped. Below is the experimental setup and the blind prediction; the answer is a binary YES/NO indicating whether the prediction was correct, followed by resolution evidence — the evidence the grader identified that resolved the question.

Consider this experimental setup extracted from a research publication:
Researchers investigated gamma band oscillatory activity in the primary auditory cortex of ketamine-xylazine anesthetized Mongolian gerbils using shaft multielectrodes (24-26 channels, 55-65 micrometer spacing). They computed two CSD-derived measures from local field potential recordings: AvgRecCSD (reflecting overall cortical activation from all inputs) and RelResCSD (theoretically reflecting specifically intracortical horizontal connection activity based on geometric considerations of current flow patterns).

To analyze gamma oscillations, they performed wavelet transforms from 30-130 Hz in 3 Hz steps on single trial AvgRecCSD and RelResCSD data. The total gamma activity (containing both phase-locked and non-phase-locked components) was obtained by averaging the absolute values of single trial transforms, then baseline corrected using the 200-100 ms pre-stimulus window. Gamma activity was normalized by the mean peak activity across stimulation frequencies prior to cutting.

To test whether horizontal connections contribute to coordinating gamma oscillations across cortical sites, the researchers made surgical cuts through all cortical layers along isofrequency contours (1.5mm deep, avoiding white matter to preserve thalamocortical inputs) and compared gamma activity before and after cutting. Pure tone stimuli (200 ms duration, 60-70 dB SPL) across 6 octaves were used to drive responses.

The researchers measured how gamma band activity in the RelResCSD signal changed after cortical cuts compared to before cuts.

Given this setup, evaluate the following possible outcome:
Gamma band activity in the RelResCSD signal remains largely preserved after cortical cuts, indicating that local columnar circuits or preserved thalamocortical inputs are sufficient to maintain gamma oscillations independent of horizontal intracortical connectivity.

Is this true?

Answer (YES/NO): NO